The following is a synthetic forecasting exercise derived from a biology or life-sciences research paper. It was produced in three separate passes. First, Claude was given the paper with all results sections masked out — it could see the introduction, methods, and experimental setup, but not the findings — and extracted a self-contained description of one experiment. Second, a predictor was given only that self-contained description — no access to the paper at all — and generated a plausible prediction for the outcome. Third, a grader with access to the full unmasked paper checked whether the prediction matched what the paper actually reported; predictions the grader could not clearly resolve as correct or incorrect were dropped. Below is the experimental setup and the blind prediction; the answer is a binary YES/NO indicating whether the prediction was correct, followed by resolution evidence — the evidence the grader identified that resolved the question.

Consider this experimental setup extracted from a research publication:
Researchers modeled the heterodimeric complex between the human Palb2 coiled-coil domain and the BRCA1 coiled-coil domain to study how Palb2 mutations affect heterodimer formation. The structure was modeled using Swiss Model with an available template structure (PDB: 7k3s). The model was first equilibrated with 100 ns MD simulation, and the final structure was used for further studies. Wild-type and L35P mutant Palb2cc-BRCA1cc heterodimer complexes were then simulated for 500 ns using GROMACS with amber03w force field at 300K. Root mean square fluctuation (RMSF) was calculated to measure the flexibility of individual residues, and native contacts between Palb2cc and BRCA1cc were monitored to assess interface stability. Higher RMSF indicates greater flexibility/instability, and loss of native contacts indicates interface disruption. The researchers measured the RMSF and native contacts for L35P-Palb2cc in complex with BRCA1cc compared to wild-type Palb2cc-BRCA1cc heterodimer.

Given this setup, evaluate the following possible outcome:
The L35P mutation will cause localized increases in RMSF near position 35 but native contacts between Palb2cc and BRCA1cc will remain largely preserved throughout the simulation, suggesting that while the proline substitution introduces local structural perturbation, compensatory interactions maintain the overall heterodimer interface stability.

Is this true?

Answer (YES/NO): NO